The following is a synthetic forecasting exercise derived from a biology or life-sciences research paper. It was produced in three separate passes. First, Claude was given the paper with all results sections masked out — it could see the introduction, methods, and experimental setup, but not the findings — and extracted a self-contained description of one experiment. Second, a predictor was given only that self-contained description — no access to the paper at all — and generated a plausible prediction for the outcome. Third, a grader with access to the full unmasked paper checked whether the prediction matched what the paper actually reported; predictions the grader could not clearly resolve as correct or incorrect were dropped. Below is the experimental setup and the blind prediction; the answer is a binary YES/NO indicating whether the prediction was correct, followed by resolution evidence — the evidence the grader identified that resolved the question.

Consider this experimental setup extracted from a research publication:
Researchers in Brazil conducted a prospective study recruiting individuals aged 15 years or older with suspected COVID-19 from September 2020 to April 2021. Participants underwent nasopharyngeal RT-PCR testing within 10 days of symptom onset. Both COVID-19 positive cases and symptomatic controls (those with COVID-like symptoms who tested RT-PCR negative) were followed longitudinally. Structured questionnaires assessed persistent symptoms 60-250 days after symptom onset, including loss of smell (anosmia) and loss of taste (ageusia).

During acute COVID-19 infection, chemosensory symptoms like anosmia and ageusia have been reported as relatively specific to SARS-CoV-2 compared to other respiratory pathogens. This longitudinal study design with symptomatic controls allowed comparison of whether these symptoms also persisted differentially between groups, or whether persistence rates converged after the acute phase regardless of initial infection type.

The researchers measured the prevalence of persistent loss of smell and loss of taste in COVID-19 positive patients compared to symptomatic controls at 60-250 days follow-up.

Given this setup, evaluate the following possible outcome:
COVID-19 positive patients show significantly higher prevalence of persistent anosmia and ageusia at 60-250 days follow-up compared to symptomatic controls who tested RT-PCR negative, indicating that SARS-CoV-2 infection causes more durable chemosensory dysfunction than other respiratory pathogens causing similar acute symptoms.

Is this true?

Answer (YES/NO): YES